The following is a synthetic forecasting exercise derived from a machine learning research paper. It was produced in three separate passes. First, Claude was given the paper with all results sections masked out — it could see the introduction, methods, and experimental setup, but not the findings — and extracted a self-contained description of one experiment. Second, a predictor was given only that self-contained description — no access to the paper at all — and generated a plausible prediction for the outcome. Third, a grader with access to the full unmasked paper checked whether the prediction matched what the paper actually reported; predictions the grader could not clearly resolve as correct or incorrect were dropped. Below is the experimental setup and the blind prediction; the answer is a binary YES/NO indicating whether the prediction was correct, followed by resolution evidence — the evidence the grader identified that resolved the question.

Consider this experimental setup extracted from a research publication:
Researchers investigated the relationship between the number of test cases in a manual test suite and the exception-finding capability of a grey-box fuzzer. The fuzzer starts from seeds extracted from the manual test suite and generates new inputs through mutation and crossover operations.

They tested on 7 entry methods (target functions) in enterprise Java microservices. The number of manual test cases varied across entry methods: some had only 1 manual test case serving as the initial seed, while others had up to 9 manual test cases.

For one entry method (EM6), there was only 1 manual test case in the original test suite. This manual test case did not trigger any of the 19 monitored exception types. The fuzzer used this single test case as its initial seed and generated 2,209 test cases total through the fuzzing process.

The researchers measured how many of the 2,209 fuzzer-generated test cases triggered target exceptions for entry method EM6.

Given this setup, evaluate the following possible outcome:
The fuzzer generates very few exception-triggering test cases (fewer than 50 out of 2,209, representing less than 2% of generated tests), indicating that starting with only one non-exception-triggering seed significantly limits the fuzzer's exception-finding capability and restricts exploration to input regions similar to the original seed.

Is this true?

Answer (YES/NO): NO